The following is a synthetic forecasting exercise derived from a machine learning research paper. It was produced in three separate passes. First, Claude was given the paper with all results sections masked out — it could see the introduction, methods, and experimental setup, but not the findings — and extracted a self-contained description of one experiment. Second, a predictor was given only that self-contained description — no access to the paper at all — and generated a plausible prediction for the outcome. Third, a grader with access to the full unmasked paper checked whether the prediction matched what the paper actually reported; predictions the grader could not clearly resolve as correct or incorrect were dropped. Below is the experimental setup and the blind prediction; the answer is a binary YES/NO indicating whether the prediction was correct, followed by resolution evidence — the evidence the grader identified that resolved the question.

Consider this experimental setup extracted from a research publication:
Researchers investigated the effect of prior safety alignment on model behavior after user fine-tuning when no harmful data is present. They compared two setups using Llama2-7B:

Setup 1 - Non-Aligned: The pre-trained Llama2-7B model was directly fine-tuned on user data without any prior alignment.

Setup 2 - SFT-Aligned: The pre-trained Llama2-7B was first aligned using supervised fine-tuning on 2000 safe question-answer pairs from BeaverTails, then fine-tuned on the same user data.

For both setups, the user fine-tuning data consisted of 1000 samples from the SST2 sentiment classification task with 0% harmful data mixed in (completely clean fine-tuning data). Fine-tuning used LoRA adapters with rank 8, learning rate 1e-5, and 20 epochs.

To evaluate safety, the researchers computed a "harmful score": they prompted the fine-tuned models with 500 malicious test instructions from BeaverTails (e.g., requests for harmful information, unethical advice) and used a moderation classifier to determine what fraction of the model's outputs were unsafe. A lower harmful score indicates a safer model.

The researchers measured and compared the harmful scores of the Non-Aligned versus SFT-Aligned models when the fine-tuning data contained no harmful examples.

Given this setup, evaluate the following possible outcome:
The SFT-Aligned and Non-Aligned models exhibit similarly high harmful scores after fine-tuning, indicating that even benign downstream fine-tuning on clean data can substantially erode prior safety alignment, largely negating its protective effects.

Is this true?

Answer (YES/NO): NO